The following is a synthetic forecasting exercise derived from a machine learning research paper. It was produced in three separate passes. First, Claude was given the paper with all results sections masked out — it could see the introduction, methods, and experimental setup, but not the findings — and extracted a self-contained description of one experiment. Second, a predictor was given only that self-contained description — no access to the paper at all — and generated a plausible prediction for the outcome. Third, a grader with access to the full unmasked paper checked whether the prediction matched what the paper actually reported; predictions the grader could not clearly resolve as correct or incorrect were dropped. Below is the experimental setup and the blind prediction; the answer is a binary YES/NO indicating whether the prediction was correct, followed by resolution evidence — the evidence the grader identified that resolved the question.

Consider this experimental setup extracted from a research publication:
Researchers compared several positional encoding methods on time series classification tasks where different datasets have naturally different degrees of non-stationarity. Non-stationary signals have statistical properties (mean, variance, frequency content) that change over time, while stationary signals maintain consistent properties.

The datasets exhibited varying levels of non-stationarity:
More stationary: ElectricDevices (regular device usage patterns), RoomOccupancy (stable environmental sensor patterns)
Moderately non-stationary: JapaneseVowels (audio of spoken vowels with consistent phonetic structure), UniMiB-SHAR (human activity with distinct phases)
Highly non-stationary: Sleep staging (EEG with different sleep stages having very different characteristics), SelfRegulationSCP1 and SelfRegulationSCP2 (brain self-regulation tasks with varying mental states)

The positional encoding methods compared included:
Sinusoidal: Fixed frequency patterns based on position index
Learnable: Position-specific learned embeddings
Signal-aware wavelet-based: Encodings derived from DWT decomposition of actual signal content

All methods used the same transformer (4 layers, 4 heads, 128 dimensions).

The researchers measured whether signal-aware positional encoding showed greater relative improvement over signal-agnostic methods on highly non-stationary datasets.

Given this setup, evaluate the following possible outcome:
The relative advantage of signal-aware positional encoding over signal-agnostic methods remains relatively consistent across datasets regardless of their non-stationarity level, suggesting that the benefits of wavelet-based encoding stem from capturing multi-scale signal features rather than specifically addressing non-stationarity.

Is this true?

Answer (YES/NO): NO